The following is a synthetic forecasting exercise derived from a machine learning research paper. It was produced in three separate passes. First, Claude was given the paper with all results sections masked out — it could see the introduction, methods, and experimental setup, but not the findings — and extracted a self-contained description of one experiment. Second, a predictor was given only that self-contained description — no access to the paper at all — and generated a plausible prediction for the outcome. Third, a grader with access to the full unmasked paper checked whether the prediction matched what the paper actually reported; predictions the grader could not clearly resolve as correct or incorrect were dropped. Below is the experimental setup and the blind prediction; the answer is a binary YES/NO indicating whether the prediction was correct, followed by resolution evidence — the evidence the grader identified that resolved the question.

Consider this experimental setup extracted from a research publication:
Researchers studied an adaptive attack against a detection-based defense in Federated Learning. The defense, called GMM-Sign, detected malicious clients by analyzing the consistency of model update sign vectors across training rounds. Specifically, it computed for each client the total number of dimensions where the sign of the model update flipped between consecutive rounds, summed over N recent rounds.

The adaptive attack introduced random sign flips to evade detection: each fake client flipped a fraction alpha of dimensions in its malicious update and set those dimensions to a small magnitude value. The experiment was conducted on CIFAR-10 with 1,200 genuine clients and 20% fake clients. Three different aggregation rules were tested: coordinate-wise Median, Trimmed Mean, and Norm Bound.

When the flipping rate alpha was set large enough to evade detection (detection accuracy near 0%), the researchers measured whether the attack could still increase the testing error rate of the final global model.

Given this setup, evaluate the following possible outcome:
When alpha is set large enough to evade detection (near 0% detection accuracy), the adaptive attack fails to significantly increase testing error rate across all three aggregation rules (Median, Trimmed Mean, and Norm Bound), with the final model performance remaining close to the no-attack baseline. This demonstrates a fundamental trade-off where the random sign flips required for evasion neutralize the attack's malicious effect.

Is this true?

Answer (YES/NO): NO